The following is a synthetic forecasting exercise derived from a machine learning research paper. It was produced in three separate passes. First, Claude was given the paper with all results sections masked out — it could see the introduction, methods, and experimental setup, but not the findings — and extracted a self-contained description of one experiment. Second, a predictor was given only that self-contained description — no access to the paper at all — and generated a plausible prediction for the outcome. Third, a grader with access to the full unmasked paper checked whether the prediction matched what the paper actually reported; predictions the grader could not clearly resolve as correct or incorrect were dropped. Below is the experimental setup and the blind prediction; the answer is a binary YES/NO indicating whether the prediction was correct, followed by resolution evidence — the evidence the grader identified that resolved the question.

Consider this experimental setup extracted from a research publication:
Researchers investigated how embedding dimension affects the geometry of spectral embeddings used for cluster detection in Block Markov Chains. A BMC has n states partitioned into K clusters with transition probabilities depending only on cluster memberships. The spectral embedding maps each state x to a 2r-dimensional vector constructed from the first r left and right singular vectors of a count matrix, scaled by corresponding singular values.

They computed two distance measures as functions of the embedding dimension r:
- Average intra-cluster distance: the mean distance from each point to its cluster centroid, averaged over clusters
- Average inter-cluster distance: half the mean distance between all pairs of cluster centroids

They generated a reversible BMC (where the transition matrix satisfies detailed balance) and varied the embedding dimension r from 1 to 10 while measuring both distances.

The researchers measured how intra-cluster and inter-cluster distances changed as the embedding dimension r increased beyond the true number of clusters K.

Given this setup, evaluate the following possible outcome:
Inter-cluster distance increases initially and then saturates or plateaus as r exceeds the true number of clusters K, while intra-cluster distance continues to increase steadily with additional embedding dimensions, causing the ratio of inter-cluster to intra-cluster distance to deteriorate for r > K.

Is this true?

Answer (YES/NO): YES